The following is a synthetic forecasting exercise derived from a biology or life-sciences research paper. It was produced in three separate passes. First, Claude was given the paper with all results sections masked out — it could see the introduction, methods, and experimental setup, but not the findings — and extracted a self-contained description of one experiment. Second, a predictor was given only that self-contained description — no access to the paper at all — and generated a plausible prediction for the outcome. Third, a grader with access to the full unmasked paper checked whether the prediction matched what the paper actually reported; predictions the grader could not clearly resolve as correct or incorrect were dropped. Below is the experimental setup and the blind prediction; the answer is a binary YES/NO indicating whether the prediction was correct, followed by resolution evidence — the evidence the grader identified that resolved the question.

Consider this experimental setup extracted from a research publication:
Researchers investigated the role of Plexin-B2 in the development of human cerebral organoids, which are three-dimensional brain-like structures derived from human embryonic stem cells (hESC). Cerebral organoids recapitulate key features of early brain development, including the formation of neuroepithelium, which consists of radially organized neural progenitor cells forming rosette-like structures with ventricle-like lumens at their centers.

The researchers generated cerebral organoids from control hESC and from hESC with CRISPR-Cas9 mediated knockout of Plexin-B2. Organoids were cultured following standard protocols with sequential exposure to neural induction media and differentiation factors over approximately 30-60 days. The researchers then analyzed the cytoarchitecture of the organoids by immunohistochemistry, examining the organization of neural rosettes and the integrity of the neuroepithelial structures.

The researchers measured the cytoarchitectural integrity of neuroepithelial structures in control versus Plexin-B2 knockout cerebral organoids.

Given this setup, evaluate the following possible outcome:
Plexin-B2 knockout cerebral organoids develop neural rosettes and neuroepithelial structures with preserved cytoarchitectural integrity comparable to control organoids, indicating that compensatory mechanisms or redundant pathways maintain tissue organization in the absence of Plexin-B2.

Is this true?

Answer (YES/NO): NO